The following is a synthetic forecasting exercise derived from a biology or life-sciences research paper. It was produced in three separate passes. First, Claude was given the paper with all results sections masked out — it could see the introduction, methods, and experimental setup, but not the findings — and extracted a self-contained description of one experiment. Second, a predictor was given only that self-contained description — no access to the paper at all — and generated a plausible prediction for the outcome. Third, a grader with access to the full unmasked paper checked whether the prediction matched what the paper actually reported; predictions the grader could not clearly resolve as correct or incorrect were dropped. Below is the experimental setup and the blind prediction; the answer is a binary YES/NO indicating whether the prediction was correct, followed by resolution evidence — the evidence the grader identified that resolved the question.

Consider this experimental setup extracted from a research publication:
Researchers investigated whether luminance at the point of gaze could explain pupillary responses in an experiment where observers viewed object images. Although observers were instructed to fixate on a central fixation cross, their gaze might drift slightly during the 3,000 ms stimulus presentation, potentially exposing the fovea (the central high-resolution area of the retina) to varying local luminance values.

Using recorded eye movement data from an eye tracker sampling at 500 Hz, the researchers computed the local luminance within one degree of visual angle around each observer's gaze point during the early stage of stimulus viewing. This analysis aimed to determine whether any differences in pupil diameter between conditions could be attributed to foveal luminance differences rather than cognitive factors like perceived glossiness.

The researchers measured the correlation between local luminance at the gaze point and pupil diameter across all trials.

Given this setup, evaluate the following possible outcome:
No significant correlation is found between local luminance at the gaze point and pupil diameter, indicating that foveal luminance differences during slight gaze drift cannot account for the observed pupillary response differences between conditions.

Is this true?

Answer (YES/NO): YES